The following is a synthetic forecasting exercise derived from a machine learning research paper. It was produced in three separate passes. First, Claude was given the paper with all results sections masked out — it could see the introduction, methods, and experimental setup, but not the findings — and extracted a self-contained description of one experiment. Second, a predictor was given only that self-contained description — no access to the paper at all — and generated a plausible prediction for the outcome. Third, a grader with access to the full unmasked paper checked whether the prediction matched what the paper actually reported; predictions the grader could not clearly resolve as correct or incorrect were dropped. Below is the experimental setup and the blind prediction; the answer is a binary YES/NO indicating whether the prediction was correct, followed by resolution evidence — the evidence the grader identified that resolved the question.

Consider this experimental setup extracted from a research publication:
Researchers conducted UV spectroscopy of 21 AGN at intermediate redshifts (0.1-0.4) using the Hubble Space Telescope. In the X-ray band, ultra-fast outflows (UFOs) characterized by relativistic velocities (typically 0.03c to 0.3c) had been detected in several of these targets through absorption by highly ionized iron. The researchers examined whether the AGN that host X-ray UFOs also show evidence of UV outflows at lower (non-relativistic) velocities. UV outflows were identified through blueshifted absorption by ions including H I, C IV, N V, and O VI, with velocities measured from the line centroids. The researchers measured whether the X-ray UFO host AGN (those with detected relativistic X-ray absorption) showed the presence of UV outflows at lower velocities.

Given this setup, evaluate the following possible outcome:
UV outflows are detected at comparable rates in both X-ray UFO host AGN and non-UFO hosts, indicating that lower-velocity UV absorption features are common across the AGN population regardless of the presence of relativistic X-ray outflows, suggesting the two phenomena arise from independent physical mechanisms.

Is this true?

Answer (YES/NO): NO